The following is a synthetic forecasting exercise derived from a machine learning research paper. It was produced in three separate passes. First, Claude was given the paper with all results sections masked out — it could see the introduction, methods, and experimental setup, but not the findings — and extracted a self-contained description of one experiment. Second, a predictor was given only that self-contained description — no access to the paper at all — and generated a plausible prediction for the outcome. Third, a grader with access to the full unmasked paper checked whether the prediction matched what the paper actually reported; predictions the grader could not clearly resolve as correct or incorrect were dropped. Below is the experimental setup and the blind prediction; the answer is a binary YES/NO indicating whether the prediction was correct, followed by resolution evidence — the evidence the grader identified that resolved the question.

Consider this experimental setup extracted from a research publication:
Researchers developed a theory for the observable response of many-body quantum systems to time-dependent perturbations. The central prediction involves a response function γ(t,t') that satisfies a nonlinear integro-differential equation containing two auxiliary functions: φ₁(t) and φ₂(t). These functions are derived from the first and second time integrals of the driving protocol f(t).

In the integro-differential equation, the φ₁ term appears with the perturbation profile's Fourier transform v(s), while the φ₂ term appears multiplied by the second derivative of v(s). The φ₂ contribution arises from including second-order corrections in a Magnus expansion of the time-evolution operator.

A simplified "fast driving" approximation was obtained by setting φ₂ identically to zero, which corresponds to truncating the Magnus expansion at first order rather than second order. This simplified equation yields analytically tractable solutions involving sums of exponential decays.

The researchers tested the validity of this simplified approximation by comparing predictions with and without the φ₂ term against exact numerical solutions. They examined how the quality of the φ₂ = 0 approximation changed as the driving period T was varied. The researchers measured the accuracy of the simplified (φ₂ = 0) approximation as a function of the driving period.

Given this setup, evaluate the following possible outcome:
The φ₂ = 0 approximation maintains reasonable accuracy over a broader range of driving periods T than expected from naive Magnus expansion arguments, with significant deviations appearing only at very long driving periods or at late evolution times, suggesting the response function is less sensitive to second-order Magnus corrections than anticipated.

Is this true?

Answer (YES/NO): NO